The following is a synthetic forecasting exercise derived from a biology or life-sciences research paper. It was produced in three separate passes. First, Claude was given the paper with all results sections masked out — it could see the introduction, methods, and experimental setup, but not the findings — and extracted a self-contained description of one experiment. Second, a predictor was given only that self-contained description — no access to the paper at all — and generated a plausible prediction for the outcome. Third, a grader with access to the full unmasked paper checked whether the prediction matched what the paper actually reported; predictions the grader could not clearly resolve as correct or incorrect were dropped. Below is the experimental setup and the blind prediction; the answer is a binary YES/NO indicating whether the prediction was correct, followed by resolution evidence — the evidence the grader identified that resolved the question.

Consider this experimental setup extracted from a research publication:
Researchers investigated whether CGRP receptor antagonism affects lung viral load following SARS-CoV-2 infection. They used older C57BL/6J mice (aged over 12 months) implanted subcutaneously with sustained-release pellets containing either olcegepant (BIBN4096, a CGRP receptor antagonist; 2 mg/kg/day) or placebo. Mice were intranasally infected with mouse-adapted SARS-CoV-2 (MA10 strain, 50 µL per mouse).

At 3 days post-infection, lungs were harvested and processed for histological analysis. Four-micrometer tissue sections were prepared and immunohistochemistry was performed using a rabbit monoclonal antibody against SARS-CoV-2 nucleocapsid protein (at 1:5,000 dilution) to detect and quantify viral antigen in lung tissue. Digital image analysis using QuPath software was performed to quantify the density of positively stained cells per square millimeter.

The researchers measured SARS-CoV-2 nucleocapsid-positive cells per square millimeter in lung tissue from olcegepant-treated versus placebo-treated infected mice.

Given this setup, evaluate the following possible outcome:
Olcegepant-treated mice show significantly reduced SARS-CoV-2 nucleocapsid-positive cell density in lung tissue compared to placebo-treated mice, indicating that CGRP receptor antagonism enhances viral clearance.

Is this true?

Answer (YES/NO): NO